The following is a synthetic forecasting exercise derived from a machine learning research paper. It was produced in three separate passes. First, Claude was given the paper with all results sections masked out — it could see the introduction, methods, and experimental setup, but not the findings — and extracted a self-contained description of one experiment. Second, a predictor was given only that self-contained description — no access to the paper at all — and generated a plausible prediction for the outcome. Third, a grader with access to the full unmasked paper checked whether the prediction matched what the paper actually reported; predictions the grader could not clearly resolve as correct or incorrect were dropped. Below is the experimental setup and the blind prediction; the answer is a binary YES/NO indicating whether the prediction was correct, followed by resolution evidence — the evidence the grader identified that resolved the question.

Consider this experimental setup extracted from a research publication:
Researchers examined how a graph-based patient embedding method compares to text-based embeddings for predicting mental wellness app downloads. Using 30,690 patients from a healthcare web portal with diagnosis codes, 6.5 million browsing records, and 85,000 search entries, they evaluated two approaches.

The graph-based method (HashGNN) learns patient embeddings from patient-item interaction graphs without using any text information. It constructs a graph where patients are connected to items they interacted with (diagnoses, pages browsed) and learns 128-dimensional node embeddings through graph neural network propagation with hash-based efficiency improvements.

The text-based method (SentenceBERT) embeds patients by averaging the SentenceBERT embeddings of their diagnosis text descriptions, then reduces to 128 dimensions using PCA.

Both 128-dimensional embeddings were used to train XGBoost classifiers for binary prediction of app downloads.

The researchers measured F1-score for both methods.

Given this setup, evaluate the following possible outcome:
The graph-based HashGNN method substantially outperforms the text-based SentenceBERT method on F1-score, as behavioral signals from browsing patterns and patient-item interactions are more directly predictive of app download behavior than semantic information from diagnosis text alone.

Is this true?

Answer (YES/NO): NO